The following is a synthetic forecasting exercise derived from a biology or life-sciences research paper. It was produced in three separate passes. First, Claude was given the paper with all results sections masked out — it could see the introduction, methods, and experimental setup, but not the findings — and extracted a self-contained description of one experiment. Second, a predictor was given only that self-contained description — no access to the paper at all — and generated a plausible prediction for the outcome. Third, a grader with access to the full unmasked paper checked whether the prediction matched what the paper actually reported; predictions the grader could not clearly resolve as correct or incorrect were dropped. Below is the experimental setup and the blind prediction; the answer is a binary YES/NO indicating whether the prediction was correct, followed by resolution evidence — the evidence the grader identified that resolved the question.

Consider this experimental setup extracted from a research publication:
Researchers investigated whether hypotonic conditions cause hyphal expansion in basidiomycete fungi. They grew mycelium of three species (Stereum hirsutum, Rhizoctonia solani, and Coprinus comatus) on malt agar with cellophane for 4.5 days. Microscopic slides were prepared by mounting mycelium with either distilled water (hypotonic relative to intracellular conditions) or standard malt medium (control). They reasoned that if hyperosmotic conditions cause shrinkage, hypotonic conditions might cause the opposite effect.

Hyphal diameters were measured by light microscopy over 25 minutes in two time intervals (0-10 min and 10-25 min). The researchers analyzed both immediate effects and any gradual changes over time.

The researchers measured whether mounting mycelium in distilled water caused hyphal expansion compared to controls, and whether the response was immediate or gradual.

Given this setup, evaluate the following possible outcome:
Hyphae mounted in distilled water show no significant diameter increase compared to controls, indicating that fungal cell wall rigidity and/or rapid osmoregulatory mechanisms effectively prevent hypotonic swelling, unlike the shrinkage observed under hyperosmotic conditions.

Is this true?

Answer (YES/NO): YES